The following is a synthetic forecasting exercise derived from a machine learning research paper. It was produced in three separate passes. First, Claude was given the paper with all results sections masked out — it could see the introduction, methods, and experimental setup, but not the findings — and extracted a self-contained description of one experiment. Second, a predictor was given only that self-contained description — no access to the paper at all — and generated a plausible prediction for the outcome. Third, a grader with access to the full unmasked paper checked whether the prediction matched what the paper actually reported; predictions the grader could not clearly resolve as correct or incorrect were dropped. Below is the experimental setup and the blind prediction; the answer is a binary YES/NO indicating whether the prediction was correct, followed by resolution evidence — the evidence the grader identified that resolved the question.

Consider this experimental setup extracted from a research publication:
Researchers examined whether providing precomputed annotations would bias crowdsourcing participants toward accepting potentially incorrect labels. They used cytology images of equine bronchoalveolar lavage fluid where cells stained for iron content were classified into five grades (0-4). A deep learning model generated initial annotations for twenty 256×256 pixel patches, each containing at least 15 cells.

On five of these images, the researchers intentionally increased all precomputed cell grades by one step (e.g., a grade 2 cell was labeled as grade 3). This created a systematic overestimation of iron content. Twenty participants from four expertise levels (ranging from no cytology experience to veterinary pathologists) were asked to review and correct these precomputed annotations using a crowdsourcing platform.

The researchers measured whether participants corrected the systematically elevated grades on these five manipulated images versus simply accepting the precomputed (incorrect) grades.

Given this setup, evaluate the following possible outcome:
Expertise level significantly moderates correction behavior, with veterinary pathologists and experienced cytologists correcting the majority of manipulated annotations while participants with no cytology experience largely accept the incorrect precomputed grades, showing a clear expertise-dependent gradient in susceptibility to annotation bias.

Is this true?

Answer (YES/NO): NO